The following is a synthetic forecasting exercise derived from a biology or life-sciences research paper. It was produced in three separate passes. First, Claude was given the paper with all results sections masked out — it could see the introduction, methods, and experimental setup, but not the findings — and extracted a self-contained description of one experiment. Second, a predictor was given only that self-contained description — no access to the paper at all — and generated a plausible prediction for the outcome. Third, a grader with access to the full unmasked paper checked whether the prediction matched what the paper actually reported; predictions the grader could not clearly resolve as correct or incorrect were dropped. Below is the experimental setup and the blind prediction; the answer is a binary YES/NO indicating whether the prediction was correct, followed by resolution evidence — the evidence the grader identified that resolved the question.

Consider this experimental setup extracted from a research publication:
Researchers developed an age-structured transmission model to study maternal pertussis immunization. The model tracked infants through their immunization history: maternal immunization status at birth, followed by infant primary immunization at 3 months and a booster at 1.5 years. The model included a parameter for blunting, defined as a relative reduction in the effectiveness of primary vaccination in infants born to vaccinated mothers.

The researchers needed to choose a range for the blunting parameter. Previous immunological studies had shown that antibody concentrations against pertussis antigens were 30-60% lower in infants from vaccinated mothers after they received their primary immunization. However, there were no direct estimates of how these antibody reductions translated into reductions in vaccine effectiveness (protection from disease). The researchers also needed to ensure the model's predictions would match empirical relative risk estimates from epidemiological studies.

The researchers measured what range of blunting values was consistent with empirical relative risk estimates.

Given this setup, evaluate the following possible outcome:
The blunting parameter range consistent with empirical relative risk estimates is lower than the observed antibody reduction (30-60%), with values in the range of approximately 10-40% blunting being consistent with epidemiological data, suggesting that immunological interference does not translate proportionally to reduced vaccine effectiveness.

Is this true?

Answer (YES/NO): NO